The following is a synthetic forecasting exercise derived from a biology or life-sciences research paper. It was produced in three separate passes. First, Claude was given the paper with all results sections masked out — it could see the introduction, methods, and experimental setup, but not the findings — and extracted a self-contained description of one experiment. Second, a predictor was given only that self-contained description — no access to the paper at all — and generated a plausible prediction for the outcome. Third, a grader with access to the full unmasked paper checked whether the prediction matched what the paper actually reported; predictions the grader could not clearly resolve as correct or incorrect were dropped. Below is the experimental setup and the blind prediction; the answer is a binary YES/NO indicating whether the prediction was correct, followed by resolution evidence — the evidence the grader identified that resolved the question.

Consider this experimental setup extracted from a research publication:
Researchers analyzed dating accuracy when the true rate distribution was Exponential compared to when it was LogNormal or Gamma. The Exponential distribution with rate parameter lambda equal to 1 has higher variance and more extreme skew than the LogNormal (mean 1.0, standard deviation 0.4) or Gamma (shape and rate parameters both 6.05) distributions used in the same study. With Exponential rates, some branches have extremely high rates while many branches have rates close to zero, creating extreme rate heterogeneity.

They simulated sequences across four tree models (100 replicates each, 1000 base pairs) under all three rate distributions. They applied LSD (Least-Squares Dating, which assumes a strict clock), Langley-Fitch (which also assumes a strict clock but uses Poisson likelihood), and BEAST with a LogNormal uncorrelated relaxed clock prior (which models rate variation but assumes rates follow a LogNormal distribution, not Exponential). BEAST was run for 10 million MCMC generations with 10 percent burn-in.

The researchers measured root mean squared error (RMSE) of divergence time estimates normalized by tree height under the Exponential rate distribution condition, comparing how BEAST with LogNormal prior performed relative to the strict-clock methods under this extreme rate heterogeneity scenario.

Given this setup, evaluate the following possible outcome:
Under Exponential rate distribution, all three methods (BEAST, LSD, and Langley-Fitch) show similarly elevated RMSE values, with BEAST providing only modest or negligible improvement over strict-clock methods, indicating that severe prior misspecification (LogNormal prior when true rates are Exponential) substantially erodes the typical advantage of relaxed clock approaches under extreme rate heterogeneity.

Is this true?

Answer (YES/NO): NO